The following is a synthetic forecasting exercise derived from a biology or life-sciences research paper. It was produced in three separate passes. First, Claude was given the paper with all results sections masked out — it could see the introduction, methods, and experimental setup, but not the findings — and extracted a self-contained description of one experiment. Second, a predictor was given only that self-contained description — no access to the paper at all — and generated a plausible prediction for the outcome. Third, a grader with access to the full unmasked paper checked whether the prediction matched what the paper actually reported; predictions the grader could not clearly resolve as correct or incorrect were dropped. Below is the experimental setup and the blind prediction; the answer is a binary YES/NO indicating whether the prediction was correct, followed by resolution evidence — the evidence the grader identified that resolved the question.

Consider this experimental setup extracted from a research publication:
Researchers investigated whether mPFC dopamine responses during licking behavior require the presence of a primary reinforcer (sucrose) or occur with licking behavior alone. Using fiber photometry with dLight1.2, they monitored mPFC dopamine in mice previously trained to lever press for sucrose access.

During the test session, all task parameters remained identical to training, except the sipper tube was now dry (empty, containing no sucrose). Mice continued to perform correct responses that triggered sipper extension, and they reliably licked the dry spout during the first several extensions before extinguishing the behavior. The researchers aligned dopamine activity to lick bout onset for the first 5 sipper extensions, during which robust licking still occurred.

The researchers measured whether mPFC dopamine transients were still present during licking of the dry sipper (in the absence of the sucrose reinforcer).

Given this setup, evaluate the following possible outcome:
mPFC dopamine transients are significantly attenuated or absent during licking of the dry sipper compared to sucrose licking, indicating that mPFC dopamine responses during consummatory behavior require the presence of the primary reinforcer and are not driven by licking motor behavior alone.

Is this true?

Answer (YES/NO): NO